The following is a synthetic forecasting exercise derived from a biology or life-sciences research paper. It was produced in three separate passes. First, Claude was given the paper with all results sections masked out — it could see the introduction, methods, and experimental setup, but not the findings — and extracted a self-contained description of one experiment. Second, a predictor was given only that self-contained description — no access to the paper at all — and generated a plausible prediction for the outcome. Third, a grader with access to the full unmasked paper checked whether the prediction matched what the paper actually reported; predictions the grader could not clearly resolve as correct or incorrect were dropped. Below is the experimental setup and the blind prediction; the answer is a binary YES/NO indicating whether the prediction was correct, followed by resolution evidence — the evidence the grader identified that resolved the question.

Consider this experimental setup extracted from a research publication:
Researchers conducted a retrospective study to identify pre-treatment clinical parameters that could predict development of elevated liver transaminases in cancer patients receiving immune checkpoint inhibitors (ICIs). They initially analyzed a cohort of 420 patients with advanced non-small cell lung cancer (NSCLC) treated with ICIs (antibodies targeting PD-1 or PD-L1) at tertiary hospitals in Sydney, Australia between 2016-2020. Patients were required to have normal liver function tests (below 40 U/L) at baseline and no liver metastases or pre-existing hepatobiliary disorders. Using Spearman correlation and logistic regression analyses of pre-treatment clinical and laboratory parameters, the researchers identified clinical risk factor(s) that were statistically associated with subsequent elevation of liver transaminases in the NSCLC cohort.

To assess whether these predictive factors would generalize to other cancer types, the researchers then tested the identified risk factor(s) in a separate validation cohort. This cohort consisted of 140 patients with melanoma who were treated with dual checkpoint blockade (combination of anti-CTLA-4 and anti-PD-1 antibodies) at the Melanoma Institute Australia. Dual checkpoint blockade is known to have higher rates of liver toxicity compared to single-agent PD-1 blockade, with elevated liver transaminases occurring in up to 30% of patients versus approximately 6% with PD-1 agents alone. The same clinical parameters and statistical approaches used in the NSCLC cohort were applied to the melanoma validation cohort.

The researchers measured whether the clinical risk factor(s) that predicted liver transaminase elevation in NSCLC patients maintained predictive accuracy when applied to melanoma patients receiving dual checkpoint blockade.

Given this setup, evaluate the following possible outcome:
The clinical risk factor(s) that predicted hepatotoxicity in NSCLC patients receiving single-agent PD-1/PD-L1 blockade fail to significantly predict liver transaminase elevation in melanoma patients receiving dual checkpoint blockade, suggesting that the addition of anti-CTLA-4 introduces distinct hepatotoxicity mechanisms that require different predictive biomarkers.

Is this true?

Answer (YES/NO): YES